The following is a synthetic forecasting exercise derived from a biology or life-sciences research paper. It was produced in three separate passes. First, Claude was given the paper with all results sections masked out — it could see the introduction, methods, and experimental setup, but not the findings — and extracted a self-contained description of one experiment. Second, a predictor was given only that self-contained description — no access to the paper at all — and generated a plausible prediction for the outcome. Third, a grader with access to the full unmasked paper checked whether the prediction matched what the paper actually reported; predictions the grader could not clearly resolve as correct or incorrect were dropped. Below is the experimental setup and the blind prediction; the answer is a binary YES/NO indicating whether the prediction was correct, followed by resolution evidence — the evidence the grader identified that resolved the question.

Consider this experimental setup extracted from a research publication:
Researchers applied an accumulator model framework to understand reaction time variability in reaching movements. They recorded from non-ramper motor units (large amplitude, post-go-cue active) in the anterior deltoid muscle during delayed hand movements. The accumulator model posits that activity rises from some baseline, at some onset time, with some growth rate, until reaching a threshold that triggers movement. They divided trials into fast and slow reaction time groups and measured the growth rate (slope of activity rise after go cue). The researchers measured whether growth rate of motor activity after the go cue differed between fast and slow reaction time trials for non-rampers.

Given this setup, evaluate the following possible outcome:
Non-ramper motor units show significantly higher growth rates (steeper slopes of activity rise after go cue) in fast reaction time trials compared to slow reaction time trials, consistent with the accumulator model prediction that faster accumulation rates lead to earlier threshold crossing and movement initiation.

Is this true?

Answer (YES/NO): YES